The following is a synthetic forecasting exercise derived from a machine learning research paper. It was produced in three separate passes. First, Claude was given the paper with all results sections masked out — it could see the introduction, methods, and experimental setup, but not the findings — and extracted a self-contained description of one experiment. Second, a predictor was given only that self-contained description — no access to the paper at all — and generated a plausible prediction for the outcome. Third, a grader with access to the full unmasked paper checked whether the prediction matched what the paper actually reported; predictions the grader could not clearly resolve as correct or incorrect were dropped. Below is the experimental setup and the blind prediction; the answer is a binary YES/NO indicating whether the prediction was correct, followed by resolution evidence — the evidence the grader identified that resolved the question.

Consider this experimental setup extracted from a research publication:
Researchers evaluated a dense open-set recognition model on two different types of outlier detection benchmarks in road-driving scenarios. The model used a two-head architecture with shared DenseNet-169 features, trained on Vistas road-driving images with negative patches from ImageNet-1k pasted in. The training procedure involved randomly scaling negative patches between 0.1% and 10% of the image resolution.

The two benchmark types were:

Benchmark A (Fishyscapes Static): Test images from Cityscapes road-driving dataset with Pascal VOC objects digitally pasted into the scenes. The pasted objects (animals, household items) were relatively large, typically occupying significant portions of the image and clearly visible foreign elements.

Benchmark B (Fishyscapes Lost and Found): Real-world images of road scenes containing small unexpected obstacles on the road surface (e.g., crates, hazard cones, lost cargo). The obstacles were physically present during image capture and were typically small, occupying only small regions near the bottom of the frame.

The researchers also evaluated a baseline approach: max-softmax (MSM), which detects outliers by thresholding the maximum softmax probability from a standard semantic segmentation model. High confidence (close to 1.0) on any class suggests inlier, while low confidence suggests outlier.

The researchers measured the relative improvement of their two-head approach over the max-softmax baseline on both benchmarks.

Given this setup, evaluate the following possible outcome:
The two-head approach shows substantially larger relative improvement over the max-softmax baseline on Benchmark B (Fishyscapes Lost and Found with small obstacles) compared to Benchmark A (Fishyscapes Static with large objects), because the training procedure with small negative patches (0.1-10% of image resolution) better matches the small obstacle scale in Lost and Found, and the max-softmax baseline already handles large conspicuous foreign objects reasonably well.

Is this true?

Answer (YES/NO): NO